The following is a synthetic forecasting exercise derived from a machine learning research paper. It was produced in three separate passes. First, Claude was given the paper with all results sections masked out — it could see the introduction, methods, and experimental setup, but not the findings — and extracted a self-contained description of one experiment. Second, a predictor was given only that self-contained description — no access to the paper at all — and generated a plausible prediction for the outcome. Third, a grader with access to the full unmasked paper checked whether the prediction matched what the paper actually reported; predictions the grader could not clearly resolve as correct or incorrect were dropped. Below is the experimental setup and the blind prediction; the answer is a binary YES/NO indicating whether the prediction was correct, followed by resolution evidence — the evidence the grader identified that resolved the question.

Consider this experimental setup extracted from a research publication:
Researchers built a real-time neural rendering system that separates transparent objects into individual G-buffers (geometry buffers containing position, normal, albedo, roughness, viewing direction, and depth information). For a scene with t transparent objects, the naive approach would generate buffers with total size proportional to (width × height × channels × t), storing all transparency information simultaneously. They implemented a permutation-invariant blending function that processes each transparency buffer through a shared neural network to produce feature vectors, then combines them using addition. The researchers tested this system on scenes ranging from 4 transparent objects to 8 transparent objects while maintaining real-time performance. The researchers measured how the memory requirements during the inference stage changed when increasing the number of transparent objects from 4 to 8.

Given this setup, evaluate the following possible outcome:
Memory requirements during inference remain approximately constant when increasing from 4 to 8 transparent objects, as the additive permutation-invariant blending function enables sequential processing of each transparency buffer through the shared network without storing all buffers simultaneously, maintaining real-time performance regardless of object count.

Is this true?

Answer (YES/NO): YES